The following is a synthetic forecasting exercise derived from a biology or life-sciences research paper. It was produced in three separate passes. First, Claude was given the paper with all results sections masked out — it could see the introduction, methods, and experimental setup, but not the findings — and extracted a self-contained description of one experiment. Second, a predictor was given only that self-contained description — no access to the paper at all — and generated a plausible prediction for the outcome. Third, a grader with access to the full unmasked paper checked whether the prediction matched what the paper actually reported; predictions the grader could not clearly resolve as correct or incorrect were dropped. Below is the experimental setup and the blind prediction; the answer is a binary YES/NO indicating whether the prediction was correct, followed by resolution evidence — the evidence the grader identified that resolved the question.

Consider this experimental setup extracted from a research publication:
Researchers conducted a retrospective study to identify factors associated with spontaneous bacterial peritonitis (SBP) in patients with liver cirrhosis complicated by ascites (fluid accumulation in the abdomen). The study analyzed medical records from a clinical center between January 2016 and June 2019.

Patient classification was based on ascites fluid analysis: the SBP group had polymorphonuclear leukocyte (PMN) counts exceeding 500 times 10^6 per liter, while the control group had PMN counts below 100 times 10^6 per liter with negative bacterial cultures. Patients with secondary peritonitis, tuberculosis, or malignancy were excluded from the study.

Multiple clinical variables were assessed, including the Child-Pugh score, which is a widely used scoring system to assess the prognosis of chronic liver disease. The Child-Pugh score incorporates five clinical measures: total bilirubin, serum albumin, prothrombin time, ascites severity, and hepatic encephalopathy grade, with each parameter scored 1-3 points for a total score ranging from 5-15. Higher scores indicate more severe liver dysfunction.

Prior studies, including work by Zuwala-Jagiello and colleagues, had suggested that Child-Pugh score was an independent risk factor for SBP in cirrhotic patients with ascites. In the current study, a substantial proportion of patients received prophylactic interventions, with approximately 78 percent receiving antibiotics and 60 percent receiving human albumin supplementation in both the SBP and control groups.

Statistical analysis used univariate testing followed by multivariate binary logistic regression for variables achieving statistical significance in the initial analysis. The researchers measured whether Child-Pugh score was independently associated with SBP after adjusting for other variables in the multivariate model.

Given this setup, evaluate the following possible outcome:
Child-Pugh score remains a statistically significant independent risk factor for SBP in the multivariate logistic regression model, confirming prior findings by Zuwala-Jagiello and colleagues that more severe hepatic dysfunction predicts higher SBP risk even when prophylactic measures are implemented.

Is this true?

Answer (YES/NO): NO